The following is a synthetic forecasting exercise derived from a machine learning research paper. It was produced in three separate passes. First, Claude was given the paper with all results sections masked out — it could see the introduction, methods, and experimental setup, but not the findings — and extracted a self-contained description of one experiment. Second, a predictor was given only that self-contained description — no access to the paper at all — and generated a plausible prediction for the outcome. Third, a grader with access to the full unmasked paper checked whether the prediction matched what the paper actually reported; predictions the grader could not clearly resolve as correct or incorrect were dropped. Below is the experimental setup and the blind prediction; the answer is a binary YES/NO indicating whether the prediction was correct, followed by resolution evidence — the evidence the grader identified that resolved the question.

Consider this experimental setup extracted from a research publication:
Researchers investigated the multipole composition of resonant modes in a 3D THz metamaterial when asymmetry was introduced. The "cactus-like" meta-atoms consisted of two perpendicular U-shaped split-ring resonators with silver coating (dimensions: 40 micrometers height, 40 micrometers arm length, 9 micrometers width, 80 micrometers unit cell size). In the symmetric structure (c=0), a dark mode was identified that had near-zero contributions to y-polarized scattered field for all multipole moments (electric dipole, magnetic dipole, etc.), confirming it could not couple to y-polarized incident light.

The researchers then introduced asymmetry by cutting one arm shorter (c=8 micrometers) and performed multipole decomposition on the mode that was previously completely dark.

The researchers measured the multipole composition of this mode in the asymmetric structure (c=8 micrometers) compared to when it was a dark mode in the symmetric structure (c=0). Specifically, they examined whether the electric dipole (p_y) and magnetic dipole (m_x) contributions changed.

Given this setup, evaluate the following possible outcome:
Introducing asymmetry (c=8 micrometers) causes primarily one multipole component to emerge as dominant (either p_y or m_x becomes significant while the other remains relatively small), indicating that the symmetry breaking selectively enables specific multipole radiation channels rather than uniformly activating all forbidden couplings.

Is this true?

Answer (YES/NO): NO